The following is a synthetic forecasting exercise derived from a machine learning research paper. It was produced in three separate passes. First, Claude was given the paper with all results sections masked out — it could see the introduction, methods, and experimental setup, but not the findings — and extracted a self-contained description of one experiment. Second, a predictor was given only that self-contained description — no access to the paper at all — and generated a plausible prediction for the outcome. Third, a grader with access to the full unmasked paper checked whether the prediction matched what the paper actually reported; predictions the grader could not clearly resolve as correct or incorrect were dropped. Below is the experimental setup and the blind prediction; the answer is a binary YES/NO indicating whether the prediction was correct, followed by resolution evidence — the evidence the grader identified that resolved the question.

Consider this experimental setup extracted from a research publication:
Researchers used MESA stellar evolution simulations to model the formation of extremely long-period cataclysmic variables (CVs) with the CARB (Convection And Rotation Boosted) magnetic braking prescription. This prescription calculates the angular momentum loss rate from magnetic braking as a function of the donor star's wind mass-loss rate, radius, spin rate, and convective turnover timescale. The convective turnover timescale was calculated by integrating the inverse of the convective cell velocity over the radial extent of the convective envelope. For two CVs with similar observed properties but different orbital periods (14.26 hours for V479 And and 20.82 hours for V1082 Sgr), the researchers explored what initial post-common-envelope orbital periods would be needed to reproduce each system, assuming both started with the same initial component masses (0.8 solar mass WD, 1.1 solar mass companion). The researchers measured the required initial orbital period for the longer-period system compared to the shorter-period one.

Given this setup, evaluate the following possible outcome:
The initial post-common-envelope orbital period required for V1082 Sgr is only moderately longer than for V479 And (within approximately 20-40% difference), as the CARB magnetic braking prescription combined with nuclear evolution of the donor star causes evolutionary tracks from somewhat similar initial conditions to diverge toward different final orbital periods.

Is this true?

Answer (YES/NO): NO